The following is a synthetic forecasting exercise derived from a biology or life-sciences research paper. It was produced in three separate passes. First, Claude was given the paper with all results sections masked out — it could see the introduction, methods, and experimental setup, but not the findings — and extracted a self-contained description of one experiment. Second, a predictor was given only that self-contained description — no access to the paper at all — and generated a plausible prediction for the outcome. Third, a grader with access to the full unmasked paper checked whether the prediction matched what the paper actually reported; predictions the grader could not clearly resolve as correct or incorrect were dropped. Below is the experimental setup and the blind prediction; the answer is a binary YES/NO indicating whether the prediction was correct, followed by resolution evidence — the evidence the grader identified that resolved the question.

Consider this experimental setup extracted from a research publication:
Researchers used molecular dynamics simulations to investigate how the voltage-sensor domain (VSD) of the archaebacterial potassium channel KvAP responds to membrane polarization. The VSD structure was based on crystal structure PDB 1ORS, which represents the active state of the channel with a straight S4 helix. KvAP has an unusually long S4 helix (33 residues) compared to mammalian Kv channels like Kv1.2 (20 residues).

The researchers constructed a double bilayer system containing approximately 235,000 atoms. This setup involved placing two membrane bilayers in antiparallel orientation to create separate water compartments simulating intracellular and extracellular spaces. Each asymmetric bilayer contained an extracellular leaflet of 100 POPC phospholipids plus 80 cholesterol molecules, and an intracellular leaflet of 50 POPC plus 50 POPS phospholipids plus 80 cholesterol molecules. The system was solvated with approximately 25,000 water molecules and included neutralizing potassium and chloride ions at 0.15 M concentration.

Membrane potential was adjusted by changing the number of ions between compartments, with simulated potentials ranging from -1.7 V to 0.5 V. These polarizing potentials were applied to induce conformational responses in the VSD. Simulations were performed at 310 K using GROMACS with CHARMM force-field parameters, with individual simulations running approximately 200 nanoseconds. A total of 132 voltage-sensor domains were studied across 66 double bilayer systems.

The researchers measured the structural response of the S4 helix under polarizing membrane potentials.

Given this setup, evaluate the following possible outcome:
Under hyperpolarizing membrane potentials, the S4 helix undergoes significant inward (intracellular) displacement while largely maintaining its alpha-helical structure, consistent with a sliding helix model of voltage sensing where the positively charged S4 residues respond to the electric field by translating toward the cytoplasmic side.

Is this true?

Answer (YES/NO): NO